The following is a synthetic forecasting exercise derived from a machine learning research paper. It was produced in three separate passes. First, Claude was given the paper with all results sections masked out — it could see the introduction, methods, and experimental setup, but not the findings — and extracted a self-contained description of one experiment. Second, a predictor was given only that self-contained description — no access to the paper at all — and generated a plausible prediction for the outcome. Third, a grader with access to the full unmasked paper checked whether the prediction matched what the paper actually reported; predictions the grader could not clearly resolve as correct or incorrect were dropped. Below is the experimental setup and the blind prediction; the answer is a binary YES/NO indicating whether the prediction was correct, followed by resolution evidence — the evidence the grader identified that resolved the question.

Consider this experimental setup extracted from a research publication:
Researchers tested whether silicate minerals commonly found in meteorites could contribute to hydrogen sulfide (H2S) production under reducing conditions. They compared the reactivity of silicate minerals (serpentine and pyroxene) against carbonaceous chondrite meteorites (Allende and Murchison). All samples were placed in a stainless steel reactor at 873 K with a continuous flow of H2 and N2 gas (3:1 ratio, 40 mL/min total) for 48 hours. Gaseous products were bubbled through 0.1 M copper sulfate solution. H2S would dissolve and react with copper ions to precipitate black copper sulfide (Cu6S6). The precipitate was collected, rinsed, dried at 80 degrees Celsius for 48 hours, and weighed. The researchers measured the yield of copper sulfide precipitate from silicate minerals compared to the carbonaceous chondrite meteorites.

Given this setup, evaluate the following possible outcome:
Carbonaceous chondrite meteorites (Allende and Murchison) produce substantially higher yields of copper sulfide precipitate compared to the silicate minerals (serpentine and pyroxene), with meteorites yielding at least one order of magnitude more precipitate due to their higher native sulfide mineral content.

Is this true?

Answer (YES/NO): YES